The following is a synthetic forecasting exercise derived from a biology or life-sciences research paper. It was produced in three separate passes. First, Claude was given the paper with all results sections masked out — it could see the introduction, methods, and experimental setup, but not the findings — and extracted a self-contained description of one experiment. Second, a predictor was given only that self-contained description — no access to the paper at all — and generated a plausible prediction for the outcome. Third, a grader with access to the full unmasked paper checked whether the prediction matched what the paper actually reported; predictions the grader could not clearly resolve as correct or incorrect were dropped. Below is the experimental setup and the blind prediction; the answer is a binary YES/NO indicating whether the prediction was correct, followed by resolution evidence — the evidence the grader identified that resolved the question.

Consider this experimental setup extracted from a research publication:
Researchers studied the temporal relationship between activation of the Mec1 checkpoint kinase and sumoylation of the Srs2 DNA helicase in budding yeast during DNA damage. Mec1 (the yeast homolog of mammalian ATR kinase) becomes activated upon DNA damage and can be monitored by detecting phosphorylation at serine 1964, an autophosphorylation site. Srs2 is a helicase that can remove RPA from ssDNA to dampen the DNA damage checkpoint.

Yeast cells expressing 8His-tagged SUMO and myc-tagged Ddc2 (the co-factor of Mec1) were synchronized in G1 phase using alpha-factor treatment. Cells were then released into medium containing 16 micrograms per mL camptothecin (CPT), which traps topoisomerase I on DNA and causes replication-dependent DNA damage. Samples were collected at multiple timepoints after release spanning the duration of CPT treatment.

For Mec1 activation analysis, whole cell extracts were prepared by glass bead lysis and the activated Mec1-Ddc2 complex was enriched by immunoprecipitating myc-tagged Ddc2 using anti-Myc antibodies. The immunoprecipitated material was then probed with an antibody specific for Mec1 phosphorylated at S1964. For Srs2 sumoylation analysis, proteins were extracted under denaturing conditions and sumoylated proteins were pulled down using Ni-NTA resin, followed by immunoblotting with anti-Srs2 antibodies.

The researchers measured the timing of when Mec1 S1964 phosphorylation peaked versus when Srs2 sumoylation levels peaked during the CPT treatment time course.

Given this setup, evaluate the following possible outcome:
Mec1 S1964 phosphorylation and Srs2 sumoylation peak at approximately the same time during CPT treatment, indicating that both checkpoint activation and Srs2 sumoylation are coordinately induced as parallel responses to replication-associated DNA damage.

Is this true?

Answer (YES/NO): NO